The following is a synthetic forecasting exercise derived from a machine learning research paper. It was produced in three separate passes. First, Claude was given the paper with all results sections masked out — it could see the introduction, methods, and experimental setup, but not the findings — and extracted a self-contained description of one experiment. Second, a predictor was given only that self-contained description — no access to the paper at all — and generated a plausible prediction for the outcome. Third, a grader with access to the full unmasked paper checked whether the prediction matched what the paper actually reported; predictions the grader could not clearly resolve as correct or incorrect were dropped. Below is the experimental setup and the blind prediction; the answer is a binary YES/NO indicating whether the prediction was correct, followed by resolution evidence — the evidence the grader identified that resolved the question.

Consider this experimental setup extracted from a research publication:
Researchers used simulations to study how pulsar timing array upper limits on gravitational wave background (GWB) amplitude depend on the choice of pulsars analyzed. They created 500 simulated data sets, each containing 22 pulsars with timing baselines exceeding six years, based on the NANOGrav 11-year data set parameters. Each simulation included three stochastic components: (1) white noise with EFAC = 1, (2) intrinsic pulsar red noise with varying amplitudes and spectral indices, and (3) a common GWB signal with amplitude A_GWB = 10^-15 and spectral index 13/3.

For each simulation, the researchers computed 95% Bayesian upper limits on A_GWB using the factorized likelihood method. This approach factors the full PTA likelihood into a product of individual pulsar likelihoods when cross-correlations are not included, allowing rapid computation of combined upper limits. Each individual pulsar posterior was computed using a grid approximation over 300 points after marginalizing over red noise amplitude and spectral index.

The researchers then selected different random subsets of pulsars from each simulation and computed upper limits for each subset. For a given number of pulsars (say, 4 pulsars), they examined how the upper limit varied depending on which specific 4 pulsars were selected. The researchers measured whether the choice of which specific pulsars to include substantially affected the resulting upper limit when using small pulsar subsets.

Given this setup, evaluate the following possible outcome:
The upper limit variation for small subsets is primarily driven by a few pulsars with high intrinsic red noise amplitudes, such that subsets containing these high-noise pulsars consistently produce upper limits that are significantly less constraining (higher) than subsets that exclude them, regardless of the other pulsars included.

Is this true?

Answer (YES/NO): NO